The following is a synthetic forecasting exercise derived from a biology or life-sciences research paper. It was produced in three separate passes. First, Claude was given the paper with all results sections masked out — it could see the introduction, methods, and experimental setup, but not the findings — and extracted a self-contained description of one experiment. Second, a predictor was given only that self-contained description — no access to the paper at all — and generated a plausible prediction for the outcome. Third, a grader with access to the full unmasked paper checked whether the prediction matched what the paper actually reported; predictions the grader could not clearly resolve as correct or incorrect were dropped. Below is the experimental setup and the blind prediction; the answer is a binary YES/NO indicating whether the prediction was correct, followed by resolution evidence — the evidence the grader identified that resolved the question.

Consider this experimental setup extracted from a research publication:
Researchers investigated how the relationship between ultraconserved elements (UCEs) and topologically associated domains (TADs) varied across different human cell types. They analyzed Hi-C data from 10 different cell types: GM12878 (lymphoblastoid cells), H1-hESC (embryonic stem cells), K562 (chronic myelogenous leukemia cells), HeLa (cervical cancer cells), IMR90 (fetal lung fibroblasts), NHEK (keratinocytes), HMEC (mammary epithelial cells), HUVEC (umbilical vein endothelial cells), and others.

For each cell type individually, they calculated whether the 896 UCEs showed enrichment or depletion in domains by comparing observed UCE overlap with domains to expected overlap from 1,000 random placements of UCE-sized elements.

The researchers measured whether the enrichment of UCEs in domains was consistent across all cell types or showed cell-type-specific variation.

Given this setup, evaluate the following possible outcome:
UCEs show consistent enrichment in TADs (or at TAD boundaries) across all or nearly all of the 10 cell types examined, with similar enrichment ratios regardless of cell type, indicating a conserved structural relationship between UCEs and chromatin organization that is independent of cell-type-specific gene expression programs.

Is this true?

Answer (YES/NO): NO